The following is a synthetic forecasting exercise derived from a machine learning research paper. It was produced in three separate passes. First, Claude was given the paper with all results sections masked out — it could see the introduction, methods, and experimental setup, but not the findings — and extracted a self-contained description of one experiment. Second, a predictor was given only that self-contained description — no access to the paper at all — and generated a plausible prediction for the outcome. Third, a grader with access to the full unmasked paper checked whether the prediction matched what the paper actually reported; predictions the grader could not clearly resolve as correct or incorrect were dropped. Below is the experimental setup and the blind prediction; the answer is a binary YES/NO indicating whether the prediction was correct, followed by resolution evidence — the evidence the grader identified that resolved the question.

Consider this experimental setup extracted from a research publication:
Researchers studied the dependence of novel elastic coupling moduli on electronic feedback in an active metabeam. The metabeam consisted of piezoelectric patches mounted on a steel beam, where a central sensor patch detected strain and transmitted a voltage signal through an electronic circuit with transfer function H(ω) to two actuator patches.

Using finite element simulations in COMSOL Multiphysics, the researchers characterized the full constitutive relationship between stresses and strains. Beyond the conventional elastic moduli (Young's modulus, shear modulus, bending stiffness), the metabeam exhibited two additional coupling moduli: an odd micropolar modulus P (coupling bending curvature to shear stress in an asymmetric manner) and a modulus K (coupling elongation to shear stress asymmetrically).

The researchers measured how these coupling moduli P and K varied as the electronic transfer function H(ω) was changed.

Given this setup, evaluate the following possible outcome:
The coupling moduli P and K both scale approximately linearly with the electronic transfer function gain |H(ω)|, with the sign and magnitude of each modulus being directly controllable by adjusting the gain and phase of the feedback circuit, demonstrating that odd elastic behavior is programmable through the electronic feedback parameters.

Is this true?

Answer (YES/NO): YES